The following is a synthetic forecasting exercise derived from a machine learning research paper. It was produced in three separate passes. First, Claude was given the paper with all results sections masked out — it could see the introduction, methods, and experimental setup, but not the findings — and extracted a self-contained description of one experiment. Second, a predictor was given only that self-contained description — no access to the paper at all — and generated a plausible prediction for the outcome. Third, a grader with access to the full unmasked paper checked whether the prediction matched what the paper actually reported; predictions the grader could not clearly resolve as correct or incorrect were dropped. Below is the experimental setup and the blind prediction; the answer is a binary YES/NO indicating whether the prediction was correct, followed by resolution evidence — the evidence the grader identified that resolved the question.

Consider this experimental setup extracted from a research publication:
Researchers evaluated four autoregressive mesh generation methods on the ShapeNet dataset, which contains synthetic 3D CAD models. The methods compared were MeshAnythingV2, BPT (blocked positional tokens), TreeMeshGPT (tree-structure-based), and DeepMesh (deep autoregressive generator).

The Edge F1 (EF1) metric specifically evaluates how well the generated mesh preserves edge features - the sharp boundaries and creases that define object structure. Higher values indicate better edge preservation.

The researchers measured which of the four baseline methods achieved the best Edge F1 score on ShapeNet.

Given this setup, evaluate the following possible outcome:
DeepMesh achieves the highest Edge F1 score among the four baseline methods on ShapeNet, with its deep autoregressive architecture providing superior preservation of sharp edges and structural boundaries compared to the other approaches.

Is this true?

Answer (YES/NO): YES